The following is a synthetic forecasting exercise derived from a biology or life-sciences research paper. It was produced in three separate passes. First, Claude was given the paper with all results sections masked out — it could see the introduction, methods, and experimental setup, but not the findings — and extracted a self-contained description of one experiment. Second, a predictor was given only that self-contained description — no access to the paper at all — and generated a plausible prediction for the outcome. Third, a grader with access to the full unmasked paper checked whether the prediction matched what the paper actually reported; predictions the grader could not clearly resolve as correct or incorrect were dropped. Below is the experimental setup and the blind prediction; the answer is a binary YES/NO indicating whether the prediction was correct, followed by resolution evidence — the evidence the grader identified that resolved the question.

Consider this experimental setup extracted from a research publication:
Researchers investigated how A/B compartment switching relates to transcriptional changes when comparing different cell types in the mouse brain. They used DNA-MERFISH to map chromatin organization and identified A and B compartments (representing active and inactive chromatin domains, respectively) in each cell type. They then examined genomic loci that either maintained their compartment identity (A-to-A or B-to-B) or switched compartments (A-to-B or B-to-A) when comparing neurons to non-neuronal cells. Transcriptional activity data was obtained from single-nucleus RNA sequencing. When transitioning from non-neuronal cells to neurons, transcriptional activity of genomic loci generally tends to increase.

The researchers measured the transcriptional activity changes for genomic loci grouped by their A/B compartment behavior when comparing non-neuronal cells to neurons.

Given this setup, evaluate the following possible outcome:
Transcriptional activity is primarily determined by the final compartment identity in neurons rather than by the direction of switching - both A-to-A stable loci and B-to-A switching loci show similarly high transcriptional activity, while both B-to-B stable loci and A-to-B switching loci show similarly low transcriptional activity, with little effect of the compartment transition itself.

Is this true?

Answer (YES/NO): NO